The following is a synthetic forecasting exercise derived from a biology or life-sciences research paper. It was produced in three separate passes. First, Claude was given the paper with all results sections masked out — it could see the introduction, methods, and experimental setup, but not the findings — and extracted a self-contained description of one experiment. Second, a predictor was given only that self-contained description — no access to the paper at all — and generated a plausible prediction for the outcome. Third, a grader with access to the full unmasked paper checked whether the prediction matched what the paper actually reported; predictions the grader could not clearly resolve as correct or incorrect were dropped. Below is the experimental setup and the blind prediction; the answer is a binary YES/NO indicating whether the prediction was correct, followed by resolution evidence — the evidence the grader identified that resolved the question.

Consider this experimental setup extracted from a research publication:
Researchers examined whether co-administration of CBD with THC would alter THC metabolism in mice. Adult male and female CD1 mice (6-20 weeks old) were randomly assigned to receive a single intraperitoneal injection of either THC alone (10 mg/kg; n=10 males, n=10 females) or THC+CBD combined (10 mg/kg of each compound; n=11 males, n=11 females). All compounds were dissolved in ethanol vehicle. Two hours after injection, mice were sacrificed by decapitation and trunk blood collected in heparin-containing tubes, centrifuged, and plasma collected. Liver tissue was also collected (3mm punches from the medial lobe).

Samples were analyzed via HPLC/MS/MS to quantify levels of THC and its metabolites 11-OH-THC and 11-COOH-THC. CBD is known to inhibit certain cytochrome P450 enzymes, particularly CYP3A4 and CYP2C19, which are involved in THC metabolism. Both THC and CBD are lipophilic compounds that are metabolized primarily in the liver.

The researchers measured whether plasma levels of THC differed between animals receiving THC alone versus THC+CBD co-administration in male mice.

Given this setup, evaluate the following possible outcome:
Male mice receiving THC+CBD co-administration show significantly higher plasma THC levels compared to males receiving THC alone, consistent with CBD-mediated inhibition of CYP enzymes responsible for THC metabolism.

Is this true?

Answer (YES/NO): NO